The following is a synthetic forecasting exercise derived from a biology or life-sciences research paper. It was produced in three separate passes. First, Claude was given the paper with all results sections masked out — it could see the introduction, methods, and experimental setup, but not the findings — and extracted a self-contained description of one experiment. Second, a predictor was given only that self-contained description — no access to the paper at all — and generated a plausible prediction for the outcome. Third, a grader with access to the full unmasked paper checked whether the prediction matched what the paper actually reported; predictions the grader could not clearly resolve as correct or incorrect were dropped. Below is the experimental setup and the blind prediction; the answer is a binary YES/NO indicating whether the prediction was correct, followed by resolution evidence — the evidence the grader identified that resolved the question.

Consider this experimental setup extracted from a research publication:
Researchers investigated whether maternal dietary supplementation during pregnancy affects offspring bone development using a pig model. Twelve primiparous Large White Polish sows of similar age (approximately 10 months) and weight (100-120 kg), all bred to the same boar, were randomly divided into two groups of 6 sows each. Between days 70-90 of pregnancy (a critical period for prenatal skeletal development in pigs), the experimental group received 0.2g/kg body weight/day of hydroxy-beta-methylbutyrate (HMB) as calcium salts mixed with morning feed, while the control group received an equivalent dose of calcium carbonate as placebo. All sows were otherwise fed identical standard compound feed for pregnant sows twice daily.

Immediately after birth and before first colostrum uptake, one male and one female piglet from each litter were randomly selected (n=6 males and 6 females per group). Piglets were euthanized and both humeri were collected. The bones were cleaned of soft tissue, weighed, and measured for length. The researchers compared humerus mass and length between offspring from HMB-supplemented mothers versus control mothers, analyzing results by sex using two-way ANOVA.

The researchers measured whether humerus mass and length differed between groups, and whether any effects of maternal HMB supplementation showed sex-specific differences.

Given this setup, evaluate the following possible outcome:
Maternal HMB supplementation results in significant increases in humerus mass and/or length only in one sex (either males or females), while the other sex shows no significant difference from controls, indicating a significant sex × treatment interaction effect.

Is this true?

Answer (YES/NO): NO